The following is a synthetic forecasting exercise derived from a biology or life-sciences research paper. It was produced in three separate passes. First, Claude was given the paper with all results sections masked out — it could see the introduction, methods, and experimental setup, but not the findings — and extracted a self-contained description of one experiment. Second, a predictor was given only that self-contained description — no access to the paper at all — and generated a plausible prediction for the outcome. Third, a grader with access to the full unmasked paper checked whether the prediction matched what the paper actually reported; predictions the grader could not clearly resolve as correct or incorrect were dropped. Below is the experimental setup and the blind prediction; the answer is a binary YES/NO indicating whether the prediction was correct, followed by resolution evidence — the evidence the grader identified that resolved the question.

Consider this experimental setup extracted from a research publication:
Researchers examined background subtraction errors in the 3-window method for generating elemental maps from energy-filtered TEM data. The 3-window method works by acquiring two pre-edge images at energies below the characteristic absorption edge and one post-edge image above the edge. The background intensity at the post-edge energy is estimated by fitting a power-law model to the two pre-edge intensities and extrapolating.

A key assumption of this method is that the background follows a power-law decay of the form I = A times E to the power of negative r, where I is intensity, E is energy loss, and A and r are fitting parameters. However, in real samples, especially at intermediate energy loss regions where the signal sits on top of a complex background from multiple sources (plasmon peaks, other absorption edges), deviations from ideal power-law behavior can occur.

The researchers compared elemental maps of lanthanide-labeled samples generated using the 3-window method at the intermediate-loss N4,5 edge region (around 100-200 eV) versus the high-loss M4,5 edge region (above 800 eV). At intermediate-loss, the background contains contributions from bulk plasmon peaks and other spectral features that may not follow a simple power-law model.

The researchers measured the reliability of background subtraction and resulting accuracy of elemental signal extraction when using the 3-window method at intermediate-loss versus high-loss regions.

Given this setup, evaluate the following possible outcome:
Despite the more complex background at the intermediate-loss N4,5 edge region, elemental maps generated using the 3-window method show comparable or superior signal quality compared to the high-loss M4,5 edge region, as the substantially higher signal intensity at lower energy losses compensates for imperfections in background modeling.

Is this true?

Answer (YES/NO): NO